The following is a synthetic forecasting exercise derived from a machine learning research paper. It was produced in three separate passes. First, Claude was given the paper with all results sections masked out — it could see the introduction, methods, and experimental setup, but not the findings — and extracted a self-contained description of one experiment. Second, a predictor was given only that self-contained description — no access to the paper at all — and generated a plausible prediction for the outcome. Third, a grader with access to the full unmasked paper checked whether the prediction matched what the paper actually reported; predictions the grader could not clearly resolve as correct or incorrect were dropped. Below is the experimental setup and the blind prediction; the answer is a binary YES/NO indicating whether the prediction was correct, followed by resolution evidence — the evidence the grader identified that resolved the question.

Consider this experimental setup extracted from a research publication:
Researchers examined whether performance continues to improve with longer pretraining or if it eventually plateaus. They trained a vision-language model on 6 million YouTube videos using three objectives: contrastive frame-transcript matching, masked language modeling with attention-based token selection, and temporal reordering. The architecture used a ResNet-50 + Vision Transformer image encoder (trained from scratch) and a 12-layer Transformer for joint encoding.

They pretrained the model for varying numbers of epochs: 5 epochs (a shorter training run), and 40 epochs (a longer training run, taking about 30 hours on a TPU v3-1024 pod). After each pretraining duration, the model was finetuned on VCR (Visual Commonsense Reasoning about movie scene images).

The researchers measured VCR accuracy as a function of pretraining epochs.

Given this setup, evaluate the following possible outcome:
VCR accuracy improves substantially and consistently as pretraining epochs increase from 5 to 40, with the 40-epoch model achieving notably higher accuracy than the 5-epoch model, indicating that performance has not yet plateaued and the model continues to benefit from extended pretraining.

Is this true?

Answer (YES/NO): YES